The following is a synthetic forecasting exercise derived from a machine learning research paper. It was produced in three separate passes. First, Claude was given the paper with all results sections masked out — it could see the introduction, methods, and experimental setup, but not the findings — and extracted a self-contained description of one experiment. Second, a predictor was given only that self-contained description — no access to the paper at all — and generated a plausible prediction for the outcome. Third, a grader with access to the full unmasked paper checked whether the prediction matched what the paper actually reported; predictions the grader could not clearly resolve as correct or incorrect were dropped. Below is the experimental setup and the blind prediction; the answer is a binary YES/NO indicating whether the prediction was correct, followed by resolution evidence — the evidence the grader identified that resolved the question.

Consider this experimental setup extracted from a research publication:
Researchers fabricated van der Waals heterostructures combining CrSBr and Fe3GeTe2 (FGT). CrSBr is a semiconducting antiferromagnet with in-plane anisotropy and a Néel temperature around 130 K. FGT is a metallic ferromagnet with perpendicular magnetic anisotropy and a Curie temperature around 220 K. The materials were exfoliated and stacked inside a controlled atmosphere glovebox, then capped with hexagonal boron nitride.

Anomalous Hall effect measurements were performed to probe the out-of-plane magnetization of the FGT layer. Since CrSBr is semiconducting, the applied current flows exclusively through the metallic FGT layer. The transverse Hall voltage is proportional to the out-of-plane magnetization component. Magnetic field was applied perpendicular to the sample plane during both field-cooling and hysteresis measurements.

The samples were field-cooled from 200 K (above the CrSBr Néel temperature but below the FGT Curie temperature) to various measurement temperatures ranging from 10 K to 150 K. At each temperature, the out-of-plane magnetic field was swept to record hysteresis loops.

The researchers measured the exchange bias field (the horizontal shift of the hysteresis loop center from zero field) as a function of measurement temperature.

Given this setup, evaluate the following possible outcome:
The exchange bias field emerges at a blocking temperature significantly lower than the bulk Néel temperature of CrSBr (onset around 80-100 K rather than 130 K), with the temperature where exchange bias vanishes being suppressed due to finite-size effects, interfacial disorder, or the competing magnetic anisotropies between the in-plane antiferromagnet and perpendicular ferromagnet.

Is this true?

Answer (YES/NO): NO